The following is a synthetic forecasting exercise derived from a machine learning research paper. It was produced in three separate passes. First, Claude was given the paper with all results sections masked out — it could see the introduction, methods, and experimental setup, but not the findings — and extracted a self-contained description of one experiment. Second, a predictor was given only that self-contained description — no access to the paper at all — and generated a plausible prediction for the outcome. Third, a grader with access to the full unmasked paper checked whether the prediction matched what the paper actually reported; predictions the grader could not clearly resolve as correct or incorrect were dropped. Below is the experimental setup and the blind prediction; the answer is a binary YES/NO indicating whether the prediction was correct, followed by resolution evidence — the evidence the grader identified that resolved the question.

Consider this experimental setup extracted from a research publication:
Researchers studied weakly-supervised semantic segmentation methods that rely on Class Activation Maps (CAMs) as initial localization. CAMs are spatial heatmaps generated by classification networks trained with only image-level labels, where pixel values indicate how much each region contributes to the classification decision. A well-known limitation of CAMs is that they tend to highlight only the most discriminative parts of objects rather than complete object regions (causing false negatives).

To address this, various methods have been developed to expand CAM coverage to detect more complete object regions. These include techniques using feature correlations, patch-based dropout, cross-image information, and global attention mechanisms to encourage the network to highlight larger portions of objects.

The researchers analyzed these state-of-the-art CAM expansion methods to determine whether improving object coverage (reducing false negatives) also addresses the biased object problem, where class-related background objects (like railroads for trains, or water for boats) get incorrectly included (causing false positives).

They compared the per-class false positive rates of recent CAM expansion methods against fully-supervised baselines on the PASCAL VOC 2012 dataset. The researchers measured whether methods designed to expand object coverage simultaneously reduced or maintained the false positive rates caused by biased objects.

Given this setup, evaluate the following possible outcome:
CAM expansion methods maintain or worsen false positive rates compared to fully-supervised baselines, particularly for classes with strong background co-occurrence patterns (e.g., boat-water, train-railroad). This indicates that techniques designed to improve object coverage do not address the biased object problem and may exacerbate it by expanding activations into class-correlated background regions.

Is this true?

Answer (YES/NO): YES